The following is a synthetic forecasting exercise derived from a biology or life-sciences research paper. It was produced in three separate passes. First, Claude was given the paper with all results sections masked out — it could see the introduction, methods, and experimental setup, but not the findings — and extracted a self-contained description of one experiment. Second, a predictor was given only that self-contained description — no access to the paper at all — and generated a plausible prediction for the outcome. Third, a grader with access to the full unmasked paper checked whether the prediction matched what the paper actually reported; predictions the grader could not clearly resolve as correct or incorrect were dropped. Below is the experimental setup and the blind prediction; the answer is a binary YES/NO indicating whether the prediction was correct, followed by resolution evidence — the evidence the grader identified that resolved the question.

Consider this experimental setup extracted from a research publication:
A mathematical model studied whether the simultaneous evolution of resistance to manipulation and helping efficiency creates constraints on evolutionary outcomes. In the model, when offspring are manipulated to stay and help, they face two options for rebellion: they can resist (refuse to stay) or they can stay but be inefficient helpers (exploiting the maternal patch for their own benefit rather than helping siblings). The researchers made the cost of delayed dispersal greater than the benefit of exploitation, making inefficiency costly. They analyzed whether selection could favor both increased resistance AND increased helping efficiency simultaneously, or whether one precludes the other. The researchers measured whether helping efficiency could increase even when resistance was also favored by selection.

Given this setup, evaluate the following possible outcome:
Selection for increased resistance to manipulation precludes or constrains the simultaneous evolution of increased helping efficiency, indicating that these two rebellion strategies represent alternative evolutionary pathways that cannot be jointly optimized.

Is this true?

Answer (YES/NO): NO